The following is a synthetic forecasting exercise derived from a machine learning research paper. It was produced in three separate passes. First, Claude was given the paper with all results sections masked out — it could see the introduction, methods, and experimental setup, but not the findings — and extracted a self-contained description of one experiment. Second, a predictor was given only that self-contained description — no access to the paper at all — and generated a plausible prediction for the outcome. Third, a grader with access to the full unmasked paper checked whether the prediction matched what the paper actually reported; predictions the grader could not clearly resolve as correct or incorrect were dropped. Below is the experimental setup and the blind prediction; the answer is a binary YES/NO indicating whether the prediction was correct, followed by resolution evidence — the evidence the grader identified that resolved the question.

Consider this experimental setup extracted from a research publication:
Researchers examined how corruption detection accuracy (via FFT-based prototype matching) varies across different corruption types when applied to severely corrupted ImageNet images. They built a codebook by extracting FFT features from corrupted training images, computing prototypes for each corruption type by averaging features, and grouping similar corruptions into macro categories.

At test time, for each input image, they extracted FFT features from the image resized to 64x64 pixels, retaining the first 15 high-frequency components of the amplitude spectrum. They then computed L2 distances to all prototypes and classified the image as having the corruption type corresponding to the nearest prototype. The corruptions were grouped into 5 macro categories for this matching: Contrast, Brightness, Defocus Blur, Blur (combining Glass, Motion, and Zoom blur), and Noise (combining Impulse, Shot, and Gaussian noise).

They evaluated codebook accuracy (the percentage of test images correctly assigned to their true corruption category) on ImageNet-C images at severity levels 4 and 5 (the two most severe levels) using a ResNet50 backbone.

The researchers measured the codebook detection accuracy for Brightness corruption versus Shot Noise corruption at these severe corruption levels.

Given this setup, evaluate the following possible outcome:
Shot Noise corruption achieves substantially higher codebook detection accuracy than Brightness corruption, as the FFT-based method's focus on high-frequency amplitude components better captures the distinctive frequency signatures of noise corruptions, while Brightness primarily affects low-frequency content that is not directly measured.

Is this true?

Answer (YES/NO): NO